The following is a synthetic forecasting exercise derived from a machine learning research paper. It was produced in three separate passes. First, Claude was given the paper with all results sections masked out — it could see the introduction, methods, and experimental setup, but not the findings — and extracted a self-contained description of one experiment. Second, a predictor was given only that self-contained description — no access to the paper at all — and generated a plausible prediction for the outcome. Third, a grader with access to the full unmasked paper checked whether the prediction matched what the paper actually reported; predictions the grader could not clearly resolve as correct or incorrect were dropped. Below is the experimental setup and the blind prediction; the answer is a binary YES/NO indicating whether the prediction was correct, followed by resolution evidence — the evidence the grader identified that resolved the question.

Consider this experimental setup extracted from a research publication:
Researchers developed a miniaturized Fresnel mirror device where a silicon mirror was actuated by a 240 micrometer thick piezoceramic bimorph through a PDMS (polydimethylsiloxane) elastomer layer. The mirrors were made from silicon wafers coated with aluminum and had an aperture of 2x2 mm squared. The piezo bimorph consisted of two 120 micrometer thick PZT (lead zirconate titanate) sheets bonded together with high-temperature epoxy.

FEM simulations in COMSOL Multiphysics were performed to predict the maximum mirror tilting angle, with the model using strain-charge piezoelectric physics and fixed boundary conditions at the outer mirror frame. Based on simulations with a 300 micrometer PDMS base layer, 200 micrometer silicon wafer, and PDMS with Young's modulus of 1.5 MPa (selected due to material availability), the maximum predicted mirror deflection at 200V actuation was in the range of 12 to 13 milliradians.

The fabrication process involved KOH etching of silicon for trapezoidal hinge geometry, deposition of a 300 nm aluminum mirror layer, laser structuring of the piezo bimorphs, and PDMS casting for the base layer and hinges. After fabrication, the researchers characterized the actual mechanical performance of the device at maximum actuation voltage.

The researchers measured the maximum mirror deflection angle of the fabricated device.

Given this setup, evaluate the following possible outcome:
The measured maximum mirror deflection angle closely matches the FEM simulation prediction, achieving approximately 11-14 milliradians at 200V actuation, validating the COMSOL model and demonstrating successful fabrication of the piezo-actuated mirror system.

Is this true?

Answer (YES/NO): NO